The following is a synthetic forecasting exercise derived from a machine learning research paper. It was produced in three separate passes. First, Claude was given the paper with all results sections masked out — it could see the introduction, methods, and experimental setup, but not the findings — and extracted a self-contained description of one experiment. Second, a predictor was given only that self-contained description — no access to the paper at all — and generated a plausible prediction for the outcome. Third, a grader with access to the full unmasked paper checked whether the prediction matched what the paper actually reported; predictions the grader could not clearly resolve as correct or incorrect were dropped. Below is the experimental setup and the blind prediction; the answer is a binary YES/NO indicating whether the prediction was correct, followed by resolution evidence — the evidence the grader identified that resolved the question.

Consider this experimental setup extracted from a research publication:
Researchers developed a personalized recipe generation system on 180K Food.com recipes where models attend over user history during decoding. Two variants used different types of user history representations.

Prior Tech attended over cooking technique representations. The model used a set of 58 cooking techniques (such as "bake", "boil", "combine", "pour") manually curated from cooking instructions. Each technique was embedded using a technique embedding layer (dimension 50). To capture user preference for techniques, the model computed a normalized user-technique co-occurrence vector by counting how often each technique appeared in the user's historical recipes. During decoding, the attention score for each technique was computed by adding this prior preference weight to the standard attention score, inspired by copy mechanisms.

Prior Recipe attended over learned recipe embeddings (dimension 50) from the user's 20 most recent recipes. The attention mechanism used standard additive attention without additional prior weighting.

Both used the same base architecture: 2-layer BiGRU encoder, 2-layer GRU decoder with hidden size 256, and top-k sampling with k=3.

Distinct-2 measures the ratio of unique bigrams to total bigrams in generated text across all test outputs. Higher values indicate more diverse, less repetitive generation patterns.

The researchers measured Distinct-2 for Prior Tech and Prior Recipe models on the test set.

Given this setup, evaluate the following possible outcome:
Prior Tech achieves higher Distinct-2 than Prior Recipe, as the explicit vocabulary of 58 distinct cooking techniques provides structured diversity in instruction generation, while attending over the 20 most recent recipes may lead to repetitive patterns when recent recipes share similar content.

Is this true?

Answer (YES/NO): YES